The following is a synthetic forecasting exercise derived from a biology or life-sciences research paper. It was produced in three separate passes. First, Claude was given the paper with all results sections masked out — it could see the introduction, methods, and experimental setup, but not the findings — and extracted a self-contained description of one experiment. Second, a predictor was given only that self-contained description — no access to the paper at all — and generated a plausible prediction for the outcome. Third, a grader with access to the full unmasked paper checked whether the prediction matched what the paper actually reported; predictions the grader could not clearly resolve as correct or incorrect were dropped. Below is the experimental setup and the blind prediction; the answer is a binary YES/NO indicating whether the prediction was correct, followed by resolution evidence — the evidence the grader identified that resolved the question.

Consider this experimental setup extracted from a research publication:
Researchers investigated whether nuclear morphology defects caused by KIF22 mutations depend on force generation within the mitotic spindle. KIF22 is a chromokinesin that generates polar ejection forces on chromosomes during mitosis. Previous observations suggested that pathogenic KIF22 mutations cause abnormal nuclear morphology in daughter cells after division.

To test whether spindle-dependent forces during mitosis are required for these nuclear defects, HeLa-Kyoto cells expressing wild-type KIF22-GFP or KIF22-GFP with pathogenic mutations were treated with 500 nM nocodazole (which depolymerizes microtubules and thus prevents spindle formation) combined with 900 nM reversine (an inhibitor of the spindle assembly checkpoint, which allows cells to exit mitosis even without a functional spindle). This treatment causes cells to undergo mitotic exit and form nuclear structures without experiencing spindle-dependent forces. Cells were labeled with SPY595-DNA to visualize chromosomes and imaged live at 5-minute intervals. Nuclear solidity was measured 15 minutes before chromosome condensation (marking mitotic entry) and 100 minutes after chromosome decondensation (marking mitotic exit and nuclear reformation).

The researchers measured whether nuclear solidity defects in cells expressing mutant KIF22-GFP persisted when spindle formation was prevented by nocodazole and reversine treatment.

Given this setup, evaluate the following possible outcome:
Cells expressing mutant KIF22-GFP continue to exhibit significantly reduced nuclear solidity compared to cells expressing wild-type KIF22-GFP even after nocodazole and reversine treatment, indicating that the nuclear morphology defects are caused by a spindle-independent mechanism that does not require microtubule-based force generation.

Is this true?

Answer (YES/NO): NO